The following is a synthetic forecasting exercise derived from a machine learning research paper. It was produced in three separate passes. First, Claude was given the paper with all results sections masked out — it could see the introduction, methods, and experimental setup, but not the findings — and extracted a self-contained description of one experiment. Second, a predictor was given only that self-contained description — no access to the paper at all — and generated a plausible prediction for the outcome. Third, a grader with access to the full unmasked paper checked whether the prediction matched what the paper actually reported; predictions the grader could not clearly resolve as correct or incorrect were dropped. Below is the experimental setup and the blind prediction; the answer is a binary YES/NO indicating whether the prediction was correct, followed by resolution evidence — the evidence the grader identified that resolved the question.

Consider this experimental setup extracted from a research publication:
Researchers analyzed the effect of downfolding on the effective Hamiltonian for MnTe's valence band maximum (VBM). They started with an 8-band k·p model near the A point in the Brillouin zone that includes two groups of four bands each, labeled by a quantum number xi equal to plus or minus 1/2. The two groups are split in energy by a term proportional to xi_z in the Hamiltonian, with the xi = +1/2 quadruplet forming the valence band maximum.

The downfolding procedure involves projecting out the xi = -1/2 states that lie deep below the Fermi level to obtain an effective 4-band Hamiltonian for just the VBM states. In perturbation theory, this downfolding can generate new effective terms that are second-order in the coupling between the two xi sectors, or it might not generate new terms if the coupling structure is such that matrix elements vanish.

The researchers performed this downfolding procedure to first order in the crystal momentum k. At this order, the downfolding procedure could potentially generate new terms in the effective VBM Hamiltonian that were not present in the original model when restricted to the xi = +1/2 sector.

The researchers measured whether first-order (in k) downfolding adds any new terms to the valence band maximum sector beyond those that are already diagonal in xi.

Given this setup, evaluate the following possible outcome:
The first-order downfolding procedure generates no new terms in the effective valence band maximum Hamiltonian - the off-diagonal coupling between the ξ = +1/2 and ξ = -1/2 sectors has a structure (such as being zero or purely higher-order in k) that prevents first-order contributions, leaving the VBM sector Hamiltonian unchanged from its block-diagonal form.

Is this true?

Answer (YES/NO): YES